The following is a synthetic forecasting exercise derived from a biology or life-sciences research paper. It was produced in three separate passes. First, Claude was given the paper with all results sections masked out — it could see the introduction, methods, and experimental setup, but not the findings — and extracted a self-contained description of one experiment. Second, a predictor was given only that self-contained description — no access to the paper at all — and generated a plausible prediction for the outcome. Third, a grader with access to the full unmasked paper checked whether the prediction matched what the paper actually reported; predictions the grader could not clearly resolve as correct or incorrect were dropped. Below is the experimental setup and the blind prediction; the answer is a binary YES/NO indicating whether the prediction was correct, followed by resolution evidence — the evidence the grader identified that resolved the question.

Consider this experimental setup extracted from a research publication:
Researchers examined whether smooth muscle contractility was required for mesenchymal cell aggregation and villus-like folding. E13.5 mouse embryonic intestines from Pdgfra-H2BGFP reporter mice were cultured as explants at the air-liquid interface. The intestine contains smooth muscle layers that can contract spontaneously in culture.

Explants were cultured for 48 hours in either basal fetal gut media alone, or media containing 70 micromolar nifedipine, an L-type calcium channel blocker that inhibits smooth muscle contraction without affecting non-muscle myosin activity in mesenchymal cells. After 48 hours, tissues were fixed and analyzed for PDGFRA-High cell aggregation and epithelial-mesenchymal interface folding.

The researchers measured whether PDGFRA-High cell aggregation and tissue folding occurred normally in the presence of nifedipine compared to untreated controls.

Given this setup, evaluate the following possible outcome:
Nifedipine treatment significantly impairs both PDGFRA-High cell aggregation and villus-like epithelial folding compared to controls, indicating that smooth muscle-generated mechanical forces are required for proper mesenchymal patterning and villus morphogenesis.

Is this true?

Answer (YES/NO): NO